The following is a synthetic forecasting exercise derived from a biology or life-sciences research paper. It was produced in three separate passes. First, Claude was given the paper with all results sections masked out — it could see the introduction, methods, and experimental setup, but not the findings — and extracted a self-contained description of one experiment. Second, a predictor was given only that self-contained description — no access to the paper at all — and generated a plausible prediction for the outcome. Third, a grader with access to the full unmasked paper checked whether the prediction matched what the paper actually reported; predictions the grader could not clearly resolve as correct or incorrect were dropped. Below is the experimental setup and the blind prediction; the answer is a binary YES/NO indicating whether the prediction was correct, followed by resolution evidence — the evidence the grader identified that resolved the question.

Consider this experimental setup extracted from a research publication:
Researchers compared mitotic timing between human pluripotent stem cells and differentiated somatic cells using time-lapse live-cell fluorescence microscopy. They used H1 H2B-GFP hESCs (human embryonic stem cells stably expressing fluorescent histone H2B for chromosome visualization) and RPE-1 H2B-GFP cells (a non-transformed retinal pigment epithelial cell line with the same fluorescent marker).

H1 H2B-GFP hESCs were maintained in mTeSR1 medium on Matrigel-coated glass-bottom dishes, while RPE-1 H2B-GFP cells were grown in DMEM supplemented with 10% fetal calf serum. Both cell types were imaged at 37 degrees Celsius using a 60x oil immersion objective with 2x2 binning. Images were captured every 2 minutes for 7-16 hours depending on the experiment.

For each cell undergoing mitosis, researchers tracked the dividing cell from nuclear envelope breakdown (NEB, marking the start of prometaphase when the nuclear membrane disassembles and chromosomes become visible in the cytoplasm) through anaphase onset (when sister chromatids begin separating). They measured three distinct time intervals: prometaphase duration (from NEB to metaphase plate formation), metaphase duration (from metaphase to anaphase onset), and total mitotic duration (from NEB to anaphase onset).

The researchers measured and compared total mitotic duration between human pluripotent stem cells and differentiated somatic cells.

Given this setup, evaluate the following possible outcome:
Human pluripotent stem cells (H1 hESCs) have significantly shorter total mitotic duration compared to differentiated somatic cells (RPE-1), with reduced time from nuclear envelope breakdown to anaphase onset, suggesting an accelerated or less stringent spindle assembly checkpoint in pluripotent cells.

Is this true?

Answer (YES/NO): NO